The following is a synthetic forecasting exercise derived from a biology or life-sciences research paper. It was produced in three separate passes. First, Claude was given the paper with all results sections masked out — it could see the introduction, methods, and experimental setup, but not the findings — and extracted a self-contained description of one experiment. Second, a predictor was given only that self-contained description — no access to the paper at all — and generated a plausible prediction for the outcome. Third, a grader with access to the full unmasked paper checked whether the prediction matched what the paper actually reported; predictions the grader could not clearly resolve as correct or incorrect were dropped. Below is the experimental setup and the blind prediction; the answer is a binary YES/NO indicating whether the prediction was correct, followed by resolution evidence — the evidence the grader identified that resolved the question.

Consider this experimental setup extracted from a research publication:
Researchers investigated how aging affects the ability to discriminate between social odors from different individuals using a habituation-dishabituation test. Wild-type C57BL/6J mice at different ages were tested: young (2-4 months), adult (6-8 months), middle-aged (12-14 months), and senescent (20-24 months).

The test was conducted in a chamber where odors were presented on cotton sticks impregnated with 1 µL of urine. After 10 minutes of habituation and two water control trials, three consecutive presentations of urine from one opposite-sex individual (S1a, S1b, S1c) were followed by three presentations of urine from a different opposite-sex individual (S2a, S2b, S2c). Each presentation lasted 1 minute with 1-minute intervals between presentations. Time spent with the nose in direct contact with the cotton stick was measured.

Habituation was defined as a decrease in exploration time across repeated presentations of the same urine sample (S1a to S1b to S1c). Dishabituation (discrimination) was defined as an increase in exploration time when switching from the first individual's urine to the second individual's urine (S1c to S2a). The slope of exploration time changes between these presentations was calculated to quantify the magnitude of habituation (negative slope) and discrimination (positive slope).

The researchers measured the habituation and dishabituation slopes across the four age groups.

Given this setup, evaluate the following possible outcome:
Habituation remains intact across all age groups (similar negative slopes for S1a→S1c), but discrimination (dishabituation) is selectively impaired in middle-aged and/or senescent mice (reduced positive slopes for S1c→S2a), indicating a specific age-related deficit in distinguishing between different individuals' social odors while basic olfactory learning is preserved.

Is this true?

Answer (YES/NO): NO